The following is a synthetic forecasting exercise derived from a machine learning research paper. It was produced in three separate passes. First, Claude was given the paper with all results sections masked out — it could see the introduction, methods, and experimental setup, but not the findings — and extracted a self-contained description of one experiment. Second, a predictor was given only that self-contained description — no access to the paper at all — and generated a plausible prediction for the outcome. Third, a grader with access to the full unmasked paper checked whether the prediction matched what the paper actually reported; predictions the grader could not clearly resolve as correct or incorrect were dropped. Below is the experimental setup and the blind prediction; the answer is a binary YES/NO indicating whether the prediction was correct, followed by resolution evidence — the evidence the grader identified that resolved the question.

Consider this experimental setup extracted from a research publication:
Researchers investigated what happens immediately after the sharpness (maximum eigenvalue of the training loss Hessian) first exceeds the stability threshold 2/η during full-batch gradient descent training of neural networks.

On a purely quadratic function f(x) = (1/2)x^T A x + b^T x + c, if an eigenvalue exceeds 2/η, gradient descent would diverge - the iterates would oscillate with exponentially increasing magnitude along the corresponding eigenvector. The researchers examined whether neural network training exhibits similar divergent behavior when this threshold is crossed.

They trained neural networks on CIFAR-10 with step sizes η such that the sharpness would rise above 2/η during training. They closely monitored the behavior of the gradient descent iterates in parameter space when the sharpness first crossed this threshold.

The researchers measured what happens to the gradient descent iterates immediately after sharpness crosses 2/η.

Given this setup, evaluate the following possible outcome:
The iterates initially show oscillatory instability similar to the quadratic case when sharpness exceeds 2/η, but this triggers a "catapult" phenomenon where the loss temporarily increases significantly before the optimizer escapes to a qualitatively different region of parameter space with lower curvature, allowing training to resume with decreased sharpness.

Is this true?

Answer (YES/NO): NO